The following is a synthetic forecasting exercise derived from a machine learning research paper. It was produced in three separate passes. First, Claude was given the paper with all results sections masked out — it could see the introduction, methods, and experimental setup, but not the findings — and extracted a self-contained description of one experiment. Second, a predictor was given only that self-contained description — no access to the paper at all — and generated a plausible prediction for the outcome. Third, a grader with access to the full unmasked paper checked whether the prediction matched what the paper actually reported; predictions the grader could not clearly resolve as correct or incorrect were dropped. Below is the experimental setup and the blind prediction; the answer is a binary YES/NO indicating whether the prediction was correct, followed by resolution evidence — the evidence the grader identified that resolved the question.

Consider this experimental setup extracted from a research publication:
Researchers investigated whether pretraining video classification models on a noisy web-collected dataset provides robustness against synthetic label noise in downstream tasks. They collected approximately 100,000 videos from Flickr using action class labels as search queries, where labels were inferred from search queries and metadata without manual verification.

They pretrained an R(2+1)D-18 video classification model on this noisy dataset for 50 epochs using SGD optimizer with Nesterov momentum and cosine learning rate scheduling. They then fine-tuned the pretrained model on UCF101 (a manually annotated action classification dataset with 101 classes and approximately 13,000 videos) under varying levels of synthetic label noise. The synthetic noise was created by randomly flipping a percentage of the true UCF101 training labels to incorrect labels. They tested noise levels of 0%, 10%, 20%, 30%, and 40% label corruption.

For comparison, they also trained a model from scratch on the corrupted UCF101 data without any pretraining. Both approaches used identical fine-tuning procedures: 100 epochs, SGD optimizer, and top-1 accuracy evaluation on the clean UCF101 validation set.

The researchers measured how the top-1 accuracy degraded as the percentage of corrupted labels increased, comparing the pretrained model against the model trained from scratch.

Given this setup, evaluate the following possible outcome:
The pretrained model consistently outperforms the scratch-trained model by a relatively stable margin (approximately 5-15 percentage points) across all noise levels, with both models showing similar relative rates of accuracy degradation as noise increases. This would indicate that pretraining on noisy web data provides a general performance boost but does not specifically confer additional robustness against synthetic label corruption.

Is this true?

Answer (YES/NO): NO